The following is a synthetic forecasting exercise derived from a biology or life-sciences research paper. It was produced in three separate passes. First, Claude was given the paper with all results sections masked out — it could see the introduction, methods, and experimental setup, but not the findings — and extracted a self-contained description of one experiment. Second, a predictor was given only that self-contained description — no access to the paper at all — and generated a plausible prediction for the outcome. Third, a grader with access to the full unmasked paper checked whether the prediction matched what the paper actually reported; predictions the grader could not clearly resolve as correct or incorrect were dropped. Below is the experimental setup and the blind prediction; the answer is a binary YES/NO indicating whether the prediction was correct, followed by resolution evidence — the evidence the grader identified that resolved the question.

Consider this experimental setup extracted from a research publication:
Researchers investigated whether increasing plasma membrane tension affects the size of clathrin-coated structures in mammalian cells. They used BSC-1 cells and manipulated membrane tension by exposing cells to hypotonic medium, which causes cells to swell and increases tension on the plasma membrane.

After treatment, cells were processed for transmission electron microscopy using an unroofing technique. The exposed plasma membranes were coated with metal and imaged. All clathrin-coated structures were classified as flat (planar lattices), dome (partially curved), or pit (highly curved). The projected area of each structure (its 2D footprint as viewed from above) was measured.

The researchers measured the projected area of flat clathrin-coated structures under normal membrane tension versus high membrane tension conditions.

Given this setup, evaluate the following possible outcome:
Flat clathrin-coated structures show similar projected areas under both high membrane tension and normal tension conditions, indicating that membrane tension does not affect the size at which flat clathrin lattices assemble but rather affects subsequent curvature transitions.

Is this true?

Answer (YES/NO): YES